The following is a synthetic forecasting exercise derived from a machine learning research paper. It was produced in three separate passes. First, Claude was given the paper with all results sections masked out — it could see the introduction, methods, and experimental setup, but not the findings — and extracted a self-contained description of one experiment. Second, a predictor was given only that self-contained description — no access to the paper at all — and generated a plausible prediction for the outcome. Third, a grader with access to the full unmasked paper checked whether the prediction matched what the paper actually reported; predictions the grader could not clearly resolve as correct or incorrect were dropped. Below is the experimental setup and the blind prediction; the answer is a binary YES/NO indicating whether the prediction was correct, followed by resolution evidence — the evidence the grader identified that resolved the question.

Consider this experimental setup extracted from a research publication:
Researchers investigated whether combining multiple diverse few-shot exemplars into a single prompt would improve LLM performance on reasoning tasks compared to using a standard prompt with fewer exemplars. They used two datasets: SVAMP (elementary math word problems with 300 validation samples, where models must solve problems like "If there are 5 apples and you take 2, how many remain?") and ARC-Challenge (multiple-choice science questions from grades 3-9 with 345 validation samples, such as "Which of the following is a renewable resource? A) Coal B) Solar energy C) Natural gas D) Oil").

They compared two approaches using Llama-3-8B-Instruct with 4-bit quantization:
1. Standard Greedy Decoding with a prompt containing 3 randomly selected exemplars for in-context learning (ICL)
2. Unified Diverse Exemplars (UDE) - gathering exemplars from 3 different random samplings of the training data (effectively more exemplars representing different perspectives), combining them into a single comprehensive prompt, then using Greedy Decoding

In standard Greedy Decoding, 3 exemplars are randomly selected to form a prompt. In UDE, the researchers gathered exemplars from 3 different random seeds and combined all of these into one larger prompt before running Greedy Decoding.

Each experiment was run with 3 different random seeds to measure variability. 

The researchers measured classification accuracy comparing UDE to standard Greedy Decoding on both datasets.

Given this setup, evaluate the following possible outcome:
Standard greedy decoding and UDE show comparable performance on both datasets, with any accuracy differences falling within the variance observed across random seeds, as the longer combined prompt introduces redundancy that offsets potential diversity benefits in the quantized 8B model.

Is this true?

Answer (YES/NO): YES